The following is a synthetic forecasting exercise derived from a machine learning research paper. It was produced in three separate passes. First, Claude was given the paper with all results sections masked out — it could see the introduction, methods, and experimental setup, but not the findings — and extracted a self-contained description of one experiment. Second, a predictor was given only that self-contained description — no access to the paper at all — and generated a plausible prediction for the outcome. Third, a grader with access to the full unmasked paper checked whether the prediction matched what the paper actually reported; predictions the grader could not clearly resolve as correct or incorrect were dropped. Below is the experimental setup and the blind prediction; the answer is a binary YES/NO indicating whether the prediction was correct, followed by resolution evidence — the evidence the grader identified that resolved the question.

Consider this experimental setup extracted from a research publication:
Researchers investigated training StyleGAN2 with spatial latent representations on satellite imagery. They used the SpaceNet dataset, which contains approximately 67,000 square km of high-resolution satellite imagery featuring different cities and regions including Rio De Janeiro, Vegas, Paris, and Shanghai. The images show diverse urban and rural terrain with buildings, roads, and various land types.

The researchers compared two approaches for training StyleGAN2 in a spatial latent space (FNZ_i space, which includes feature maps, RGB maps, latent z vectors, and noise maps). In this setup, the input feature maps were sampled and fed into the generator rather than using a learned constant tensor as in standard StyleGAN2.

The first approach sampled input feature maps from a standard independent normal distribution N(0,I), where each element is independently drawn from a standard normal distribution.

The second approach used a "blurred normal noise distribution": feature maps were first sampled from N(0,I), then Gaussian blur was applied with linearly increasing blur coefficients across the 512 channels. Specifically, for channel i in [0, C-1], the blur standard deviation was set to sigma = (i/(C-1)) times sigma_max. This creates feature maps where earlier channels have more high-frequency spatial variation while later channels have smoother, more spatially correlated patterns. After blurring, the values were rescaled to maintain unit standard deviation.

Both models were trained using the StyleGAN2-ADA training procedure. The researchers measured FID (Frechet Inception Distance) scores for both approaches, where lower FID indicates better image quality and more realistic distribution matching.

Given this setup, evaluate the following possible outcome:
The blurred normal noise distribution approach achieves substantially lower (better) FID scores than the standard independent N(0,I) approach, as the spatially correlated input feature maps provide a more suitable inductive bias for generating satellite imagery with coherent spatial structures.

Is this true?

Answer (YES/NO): YES